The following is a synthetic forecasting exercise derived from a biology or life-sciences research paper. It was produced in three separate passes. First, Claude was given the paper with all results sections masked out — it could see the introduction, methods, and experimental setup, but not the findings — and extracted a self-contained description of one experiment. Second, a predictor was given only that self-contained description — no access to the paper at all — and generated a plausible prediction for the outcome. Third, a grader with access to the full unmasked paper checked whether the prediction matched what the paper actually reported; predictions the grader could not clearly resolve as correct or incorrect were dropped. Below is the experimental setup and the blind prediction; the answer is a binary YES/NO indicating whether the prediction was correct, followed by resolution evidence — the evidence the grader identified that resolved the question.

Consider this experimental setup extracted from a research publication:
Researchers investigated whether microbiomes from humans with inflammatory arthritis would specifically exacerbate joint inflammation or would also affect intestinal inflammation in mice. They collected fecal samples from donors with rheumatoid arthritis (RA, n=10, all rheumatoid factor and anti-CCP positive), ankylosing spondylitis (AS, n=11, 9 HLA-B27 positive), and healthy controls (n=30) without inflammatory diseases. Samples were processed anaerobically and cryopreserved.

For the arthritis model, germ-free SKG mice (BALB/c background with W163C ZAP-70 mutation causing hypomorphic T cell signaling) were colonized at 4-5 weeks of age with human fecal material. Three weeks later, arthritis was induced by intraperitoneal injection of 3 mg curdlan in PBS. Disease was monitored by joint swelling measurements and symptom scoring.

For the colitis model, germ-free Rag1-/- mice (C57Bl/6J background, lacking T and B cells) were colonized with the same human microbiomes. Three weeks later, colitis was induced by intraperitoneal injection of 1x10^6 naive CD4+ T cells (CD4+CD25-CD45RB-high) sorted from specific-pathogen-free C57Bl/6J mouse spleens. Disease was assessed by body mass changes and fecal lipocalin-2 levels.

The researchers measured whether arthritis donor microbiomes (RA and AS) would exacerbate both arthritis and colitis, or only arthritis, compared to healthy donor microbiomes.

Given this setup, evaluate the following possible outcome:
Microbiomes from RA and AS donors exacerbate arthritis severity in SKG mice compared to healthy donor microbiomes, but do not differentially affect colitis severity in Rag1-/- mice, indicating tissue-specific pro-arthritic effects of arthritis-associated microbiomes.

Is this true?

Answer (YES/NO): NO